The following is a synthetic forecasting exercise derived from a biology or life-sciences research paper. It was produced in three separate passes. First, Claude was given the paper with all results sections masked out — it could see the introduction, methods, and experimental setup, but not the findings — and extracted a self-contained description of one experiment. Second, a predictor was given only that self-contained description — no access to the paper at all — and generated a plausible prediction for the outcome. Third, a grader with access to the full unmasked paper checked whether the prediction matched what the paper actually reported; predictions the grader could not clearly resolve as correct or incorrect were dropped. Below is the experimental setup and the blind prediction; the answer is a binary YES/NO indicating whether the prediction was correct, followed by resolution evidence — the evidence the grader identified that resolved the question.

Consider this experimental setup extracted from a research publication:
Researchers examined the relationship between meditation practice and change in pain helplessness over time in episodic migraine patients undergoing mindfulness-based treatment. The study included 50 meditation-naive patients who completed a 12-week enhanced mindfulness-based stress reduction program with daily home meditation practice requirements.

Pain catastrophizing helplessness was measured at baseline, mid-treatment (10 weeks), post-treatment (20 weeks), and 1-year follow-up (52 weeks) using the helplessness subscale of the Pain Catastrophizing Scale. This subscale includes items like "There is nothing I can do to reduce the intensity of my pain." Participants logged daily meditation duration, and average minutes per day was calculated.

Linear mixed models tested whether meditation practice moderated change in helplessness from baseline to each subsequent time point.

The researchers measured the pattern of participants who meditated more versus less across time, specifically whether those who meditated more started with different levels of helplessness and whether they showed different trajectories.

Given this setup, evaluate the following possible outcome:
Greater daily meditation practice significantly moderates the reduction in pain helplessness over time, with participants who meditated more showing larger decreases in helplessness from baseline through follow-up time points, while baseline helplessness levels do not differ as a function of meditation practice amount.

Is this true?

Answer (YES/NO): NO